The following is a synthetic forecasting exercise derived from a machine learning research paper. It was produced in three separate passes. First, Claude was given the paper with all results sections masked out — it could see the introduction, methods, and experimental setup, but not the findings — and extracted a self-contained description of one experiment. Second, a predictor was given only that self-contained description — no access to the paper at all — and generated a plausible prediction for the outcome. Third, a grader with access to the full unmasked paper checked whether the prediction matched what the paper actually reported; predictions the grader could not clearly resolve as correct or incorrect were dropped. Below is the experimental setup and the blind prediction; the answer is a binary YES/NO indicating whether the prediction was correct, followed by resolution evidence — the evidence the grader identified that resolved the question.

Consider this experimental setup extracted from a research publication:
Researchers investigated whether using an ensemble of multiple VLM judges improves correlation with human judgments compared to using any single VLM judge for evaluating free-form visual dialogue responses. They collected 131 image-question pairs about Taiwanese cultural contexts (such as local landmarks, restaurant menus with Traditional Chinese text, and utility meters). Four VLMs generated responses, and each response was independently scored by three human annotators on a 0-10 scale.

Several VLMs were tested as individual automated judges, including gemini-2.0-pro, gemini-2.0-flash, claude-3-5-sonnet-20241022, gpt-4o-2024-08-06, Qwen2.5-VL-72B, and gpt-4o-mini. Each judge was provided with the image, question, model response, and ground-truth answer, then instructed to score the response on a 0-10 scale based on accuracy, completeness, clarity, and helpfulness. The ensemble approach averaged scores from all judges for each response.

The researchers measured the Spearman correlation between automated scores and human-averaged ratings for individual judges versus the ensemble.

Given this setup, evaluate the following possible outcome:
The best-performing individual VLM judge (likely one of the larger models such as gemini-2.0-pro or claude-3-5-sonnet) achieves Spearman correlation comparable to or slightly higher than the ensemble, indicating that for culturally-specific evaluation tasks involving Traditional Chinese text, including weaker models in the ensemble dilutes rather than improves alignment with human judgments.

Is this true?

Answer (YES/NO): NO